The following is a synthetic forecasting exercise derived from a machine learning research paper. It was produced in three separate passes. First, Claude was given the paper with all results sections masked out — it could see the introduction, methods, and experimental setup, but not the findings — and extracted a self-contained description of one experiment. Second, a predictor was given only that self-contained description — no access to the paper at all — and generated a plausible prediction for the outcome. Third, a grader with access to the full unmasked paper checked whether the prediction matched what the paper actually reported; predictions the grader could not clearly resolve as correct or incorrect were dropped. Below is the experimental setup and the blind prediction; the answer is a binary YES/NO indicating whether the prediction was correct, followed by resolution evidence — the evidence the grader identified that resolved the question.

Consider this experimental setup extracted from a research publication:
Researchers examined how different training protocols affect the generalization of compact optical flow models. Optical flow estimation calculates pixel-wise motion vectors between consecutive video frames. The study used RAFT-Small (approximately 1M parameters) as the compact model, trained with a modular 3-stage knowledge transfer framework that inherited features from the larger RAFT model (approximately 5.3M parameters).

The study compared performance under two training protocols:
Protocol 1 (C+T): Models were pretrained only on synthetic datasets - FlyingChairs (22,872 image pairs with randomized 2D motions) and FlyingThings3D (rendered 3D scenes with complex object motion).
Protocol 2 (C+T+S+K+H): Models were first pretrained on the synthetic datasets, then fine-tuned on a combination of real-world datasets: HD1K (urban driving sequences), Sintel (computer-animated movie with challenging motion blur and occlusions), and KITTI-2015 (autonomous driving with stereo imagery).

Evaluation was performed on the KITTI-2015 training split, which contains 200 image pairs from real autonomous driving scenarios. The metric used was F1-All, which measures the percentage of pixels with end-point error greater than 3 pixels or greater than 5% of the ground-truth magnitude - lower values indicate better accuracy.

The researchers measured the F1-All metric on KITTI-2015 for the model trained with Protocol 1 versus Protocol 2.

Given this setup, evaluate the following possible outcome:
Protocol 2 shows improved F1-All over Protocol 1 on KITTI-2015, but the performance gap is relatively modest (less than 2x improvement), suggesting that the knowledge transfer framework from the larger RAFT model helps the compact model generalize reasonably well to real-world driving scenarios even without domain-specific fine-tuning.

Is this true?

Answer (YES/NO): NO